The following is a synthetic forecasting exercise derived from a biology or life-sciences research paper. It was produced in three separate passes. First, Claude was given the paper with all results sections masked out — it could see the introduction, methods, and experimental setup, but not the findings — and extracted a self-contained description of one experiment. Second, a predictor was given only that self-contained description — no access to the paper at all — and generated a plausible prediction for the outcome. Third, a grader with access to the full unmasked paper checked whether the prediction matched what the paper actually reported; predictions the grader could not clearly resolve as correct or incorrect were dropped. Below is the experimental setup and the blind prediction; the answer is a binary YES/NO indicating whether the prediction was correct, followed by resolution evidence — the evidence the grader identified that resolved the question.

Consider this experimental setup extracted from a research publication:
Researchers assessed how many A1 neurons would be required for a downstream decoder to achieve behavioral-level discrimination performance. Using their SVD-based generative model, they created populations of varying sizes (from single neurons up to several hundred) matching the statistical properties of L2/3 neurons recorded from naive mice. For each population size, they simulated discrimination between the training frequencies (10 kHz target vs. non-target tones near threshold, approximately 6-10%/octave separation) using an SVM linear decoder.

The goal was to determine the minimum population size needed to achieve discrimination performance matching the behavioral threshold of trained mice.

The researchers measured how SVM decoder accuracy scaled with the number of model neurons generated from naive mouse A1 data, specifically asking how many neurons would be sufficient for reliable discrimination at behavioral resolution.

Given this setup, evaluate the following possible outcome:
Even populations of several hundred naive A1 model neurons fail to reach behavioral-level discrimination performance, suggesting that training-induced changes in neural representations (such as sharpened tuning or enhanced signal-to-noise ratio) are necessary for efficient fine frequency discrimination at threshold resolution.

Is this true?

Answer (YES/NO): NO